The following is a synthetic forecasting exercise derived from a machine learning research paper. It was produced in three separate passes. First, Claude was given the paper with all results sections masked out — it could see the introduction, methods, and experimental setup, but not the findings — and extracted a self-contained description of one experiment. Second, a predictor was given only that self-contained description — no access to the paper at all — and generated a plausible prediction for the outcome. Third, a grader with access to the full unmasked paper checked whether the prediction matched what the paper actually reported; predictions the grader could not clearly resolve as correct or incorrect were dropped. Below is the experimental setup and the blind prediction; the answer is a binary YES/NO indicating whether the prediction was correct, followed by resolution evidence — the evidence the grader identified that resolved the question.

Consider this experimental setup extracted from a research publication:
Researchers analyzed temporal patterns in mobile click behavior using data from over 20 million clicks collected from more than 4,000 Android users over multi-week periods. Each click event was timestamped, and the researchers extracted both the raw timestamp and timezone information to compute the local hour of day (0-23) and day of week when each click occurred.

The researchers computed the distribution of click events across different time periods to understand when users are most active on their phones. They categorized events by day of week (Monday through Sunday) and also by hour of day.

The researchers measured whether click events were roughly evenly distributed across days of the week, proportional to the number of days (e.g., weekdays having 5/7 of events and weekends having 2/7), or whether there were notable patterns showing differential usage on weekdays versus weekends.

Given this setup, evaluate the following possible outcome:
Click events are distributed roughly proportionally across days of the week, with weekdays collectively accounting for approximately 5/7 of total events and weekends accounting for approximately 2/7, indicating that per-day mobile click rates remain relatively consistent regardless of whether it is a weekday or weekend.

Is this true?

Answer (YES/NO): NO